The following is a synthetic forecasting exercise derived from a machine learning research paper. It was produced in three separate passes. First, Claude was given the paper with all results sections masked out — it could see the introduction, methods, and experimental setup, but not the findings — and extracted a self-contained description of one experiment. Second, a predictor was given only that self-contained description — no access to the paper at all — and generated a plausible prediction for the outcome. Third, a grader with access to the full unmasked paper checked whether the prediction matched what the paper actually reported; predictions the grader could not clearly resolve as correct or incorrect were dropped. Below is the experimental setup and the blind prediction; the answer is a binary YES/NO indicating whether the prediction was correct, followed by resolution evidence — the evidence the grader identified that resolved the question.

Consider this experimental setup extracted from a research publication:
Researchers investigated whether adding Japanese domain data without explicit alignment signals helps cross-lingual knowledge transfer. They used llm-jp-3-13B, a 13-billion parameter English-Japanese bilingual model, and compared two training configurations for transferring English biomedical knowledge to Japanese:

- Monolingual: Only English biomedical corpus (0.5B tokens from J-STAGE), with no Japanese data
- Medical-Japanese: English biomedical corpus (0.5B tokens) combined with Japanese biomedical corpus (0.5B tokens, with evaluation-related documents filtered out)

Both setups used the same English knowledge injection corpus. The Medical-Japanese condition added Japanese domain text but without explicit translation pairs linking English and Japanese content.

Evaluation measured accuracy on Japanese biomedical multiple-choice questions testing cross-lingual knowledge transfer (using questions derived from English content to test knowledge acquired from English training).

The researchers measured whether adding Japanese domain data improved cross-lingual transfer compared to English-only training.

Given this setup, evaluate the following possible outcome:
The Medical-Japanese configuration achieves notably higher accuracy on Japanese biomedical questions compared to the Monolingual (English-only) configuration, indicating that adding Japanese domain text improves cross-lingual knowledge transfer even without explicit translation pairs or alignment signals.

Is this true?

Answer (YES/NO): NO